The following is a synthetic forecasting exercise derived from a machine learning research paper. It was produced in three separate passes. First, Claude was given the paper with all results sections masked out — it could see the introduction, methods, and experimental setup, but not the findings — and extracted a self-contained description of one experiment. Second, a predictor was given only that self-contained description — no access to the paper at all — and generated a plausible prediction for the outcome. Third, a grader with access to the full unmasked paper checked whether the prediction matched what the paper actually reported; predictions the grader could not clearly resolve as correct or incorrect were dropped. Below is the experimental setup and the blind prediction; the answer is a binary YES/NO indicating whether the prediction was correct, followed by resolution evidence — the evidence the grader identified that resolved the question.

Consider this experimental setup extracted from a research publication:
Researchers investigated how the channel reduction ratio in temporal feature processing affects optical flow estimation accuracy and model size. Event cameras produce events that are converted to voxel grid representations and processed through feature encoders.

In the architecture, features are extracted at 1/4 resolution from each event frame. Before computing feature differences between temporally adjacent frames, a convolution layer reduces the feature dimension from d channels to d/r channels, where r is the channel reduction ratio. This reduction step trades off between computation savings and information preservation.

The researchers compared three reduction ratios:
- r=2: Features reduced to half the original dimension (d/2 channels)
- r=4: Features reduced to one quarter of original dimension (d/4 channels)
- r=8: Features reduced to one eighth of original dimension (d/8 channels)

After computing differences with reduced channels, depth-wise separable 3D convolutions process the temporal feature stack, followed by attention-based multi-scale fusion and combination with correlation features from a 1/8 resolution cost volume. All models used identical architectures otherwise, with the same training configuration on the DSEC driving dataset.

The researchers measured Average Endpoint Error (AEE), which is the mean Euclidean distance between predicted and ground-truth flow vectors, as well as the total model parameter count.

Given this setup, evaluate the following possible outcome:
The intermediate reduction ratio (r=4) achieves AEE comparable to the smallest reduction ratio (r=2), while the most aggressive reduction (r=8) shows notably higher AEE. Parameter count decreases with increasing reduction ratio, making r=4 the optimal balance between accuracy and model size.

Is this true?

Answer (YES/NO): NO